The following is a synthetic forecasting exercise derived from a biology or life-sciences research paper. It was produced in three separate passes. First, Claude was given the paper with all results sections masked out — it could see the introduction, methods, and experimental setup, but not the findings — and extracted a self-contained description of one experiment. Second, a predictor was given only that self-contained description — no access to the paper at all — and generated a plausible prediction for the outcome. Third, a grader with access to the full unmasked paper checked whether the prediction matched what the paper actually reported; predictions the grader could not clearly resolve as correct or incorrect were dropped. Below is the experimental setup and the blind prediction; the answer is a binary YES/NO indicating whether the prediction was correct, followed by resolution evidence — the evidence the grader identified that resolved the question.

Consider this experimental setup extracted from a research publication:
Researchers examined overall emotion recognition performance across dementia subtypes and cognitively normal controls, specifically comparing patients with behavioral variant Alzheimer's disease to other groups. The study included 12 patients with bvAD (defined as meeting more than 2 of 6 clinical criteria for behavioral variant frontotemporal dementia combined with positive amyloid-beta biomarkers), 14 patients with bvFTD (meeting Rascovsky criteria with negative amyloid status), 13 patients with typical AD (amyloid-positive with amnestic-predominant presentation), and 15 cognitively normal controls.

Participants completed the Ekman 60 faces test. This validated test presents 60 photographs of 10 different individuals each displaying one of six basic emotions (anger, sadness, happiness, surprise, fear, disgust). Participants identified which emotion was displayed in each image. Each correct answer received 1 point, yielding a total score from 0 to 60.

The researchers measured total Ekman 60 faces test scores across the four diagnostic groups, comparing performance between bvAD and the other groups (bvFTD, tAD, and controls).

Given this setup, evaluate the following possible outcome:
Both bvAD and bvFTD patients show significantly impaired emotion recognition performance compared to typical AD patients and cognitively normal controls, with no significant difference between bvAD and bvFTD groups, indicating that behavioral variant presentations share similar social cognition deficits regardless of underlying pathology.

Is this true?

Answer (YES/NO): NO